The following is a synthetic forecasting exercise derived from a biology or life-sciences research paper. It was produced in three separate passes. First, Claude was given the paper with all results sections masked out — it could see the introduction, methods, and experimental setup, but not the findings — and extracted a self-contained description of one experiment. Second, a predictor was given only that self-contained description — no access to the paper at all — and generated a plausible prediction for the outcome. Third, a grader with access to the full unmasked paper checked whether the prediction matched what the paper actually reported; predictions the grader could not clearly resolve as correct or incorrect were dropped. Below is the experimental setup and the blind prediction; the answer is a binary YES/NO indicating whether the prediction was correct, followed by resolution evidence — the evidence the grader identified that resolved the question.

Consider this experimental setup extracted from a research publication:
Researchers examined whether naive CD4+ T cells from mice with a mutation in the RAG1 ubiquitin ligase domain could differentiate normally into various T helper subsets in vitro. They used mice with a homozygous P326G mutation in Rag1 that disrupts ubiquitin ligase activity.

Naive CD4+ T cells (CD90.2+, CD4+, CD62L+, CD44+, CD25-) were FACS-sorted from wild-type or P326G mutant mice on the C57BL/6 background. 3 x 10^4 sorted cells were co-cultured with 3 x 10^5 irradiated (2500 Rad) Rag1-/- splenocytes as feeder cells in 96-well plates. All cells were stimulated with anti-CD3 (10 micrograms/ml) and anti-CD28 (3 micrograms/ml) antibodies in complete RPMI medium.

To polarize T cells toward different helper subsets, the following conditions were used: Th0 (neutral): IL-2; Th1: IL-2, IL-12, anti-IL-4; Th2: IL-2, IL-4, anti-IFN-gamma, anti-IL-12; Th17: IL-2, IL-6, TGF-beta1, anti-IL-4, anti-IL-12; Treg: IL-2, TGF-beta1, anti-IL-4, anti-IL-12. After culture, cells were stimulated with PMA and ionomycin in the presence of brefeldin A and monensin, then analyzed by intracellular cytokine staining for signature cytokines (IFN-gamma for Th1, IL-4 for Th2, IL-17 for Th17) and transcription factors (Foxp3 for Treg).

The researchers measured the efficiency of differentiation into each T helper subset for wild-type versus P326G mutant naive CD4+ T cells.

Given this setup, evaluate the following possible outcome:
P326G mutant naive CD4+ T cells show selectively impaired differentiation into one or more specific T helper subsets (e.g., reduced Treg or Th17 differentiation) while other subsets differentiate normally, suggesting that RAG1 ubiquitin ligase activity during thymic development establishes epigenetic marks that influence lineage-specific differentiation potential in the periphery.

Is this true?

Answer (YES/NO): NO